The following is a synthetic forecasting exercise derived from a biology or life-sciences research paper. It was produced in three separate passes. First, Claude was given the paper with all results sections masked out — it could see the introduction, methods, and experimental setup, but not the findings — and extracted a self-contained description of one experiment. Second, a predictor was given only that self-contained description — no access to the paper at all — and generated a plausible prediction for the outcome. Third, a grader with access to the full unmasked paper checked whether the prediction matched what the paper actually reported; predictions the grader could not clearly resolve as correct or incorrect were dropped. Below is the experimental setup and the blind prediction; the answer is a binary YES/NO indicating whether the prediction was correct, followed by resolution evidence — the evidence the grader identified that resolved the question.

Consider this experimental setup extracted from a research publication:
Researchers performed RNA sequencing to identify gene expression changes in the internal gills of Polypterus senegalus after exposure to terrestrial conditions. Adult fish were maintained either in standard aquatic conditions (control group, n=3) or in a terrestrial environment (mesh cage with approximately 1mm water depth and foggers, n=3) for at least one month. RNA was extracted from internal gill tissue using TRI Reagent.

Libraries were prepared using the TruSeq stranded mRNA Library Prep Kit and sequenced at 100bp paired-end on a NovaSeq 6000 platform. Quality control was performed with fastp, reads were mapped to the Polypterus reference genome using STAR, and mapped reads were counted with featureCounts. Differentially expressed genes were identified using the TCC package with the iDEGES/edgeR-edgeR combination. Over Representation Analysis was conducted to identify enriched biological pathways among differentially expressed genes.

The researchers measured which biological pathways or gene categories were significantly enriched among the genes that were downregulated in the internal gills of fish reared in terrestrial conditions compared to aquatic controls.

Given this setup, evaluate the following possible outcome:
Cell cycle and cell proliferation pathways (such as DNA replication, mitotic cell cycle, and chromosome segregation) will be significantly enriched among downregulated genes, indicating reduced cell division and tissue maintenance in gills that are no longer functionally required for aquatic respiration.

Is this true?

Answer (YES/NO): NO